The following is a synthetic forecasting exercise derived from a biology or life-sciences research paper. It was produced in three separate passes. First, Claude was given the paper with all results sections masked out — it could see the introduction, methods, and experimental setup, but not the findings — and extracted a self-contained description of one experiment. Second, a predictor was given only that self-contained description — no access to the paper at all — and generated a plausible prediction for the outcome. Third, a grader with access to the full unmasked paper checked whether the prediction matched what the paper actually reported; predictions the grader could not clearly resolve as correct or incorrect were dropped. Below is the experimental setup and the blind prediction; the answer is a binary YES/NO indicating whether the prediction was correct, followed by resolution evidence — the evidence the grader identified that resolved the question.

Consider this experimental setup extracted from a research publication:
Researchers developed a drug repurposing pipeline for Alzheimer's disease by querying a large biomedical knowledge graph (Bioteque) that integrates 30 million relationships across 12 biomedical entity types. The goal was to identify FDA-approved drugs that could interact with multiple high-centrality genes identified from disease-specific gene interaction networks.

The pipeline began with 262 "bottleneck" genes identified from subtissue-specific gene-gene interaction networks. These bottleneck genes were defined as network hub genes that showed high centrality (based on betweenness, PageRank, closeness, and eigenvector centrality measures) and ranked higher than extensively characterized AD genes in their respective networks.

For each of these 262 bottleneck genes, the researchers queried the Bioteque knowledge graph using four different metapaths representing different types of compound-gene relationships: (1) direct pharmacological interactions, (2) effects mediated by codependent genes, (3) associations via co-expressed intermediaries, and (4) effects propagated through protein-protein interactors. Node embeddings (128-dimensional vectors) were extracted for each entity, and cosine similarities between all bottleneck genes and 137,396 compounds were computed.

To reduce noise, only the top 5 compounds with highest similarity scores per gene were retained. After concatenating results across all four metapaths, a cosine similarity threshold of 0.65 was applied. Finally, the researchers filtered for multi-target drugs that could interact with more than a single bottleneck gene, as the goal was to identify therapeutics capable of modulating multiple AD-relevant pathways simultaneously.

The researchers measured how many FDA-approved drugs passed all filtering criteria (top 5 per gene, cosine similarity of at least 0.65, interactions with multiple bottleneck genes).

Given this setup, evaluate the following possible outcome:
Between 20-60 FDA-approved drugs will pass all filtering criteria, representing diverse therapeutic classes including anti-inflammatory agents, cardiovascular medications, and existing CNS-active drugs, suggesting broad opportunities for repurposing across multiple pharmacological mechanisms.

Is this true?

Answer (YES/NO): NO